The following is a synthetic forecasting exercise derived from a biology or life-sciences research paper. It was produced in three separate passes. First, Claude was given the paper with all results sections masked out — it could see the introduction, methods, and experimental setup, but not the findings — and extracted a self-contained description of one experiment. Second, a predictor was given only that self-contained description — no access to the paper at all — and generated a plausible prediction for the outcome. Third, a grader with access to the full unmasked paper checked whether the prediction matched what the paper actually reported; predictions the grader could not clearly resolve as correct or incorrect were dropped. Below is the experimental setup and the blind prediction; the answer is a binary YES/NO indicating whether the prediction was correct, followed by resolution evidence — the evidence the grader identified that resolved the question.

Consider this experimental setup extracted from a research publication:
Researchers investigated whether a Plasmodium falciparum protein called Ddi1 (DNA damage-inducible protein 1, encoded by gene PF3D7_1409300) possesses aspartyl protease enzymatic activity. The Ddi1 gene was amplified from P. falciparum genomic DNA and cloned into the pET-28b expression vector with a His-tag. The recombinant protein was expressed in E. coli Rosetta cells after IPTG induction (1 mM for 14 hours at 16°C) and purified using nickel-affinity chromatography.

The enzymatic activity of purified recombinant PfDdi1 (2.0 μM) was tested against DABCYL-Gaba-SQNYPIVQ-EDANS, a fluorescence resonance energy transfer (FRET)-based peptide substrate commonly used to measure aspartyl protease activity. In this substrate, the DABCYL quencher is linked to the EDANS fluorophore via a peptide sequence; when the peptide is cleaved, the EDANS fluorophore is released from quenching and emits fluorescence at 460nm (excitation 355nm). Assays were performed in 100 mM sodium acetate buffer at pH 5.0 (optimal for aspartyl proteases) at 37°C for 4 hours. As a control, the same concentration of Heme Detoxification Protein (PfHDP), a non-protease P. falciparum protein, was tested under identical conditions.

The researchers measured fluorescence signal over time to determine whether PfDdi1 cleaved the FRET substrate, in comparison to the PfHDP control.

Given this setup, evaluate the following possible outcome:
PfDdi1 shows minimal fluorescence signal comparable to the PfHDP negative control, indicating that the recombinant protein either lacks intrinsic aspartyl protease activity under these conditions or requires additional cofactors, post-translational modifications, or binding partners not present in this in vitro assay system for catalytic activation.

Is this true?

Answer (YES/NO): NO